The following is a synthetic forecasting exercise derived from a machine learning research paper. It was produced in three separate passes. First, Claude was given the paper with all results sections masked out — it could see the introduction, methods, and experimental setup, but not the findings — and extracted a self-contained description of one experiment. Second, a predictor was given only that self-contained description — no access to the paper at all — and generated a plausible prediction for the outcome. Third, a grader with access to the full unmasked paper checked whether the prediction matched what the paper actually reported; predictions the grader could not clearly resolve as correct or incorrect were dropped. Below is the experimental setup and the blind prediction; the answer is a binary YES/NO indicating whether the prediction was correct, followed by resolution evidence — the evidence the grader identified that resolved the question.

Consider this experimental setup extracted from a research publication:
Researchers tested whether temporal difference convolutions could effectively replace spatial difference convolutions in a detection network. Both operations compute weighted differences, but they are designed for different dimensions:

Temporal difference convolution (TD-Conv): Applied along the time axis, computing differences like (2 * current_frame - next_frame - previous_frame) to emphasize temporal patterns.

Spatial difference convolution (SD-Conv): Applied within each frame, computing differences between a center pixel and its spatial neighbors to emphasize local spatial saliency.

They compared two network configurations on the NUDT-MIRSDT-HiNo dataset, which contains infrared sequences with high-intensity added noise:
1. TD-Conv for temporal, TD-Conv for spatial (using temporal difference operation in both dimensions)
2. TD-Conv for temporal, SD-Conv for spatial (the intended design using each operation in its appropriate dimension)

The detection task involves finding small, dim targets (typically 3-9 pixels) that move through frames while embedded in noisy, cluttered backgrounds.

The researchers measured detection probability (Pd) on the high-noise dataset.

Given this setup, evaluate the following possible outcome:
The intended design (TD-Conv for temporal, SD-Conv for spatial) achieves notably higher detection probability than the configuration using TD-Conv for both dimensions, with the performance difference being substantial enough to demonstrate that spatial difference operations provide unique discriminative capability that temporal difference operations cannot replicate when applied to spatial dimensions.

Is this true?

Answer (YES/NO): YES